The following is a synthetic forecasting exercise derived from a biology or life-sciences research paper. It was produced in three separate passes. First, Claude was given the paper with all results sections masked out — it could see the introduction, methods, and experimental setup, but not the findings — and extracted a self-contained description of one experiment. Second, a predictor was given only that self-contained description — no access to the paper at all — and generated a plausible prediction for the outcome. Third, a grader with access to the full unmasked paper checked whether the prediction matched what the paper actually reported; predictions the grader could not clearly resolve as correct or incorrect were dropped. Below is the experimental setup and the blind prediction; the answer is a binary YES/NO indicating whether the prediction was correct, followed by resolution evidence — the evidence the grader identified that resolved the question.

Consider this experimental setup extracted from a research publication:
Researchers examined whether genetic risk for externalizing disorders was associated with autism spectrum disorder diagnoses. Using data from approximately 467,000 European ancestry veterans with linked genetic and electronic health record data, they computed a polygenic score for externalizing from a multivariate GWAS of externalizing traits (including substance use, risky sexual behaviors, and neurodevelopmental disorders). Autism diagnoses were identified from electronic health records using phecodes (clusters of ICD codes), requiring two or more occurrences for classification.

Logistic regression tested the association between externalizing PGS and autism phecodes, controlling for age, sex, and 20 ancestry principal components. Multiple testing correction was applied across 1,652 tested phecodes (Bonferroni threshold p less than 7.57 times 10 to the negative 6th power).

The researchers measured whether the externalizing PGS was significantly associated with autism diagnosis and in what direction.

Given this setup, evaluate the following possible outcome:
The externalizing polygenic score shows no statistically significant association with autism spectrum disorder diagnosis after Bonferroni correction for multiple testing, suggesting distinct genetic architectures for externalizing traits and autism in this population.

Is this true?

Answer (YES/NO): NO